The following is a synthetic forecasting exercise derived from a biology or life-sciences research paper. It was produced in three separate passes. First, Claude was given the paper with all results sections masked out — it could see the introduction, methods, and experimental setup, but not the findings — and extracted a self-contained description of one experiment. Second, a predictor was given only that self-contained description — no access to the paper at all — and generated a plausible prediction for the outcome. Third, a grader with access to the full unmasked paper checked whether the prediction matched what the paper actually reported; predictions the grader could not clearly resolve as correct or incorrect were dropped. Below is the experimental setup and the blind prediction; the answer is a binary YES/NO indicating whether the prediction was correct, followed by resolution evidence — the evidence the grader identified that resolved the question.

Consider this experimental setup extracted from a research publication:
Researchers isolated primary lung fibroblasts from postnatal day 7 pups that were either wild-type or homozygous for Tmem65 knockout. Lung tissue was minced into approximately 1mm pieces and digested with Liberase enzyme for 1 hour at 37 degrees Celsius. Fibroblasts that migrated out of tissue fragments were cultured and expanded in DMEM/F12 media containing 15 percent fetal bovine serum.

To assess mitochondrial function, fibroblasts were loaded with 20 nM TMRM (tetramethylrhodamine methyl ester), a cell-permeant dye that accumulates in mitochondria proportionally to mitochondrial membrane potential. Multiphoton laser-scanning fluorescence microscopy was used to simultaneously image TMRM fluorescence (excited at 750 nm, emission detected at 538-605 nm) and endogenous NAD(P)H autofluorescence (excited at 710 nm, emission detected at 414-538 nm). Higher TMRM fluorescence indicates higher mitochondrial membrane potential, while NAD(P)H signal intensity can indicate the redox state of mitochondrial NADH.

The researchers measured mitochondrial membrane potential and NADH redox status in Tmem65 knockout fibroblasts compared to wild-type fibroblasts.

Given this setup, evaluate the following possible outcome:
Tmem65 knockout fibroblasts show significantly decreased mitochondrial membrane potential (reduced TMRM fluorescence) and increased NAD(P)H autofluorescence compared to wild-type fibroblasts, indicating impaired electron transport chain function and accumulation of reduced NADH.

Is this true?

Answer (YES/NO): NO